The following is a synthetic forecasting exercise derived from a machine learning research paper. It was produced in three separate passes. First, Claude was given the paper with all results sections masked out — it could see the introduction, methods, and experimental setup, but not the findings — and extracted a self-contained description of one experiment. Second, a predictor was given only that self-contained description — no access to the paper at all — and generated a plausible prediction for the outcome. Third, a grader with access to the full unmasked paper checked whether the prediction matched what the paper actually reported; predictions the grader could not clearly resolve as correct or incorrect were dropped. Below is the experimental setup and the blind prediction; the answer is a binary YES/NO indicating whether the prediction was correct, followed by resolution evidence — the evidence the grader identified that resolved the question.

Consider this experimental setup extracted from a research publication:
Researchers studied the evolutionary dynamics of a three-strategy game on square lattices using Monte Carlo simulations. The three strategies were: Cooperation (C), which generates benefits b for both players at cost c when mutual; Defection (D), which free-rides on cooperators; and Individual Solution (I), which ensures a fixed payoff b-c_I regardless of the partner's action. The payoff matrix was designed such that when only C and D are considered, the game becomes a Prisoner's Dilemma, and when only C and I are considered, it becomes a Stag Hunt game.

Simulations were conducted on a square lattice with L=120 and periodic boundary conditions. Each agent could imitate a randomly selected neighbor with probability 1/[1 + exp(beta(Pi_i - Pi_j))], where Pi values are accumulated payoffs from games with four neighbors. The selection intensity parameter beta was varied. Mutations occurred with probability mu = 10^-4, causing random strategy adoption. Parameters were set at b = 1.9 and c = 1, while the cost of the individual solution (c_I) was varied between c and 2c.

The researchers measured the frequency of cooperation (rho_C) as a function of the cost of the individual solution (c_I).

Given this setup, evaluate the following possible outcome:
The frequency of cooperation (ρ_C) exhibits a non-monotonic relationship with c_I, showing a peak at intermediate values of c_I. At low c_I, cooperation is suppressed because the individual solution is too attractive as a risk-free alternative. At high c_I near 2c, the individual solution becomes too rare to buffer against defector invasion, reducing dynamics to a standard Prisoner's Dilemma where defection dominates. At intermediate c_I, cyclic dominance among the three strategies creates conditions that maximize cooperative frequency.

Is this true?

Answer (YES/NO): YES